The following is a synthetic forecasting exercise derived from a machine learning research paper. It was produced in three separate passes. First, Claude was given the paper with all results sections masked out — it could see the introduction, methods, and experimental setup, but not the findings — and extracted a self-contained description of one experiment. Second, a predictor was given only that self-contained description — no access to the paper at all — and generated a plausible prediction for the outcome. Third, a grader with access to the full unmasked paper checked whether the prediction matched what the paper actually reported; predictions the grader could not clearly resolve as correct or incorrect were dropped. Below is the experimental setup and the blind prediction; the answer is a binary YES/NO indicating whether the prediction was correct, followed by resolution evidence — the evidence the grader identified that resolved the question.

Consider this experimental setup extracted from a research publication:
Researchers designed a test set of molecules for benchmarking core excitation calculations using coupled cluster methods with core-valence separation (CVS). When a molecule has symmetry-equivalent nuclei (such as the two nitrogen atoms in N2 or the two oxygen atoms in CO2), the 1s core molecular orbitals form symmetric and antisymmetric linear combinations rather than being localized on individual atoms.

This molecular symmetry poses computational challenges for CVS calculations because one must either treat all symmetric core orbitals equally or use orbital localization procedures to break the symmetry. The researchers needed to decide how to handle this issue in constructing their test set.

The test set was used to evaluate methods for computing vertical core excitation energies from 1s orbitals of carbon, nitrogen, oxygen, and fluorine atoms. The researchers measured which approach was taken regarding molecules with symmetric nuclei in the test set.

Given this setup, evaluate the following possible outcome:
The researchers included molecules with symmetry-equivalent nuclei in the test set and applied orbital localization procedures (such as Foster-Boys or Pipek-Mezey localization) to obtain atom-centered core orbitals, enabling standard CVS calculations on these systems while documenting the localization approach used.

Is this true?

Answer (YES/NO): NO